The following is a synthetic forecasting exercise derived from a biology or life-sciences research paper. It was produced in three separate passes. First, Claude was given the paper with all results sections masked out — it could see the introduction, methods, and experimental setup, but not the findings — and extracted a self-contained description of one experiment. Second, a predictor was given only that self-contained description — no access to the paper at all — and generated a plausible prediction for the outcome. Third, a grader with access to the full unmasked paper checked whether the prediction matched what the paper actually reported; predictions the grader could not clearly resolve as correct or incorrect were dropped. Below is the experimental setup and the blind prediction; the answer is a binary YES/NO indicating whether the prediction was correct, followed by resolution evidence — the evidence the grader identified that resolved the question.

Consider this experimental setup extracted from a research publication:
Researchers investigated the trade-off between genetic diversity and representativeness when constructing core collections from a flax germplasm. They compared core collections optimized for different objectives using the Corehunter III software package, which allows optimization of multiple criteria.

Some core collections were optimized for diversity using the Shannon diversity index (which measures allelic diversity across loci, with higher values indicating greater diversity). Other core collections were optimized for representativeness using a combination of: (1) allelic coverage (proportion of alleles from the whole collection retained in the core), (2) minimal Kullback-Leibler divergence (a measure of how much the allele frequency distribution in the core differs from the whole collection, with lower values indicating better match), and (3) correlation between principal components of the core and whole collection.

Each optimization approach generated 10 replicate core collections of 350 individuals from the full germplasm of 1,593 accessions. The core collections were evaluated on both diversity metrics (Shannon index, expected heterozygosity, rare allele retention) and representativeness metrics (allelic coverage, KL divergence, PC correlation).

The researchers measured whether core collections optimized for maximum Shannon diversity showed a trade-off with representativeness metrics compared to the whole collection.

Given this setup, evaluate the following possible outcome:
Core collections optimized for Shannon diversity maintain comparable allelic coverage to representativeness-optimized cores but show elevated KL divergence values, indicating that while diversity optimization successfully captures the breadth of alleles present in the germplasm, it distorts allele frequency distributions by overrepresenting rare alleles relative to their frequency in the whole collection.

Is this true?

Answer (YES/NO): YES